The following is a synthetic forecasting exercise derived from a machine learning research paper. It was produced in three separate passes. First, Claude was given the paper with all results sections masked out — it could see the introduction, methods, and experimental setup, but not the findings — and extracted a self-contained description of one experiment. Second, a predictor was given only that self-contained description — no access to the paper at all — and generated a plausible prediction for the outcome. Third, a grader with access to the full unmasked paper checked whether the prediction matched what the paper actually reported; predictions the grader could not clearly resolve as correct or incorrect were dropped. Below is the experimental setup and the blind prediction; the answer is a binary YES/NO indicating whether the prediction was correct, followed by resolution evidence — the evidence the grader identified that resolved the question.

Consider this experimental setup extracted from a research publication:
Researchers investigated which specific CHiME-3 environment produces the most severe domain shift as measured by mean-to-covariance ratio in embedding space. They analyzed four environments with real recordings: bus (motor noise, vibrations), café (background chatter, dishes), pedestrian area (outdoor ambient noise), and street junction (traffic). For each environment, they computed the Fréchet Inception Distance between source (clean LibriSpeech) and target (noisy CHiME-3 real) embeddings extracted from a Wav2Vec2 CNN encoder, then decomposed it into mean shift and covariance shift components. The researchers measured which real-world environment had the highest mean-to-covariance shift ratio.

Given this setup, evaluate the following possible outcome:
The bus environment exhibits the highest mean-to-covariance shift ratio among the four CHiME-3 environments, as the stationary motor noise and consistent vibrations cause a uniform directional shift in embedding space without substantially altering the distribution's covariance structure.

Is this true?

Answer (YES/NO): NO